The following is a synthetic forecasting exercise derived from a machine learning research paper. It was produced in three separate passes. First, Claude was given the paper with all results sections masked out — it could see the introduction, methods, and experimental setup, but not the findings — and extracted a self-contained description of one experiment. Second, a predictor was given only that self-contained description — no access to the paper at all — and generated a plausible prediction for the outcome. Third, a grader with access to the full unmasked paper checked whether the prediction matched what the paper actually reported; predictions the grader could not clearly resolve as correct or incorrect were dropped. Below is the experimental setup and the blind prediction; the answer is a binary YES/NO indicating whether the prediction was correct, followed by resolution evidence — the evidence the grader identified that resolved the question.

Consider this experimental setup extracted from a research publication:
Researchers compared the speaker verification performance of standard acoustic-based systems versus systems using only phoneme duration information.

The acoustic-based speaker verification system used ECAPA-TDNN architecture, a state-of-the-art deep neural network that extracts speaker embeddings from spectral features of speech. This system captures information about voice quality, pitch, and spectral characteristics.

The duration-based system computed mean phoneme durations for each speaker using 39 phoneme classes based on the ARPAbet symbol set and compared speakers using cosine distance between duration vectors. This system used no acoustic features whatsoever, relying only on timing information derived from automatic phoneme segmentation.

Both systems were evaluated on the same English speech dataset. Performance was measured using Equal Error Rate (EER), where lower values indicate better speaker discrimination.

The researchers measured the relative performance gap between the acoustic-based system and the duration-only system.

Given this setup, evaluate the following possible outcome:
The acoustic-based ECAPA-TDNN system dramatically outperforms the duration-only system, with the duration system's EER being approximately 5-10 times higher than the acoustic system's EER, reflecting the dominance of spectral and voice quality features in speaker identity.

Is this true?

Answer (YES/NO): NO